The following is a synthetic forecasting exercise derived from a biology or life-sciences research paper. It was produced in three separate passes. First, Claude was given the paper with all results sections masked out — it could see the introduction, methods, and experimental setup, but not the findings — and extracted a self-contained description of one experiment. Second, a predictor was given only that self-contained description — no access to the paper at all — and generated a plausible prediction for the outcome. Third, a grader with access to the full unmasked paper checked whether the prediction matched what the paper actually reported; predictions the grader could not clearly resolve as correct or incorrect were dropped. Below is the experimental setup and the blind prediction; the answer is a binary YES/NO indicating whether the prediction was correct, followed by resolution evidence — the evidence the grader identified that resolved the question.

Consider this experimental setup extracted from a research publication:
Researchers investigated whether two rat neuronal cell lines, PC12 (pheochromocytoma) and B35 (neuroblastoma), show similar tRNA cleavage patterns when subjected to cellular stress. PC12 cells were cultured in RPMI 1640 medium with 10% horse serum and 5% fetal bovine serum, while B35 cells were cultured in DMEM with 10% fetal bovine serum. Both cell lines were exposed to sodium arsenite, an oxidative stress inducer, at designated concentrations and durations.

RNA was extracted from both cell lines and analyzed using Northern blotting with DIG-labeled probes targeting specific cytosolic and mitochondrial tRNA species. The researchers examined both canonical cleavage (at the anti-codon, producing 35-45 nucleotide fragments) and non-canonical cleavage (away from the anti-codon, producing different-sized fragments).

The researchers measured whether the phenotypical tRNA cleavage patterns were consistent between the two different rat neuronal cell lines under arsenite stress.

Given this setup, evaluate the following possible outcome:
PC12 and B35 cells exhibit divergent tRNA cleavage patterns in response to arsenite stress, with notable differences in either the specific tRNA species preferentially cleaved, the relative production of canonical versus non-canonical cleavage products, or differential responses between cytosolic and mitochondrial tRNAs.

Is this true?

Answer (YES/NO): YES